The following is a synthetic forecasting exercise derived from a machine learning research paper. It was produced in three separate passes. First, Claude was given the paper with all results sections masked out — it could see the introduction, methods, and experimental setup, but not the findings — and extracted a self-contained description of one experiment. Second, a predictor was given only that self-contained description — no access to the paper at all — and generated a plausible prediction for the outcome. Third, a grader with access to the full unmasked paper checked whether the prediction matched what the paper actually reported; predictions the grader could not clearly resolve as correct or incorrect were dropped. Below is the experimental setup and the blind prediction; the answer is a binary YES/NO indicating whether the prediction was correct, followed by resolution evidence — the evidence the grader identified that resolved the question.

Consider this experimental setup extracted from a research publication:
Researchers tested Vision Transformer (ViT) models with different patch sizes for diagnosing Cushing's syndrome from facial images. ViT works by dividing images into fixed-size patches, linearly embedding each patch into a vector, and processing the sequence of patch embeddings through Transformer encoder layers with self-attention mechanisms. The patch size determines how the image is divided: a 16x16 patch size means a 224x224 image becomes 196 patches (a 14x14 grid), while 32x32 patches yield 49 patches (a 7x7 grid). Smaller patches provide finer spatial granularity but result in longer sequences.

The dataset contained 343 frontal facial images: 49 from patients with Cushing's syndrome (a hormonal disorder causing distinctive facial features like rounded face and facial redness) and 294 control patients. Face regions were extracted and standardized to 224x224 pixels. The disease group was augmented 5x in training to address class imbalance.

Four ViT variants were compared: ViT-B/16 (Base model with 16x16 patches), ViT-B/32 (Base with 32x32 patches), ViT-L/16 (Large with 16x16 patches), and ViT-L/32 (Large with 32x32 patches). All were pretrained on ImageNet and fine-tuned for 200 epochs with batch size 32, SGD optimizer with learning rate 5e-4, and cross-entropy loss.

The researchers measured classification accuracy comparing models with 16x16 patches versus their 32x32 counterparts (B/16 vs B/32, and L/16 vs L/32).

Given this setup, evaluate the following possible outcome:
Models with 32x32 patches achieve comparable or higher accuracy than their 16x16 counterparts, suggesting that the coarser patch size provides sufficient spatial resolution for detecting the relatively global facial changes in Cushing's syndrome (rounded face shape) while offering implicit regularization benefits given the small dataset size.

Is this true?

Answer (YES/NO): NO